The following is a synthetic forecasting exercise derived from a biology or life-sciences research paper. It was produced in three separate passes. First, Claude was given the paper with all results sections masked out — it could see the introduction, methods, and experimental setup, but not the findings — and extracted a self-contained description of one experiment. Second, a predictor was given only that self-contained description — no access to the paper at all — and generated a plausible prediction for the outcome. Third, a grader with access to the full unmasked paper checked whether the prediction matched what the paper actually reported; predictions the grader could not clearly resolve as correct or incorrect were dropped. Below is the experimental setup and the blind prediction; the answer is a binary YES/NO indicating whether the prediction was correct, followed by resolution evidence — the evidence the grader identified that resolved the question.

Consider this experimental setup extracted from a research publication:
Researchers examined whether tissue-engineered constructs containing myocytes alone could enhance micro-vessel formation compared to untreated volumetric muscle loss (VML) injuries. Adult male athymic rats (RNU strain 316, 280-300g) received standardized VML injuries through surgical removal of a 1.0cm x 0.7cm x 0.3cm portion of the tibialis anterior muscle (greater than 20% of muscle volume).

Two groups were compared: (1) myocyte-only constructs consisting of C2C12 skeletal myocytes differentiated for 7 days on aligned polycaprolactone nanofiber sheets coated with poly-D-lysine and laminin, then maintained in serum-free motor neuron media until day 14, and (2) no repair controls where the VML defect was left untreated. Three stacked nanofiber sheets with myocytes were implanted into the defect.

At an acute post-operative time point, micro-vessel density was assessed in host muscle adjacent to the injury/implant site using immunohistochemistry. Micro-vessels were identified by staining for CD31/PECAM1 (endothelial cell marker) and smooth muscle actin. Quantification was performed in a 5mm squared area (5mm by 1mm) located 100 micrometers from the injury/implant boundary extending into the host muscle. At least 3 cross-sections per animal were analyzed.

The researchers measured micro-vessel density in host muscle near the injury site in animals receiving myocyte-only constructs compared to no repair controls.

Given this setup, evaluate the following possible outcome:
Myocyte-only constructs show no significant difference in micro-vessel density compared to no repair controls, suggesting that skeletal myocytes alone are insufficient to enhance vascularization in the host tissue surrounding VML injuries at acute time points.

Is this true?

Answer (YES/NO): YES